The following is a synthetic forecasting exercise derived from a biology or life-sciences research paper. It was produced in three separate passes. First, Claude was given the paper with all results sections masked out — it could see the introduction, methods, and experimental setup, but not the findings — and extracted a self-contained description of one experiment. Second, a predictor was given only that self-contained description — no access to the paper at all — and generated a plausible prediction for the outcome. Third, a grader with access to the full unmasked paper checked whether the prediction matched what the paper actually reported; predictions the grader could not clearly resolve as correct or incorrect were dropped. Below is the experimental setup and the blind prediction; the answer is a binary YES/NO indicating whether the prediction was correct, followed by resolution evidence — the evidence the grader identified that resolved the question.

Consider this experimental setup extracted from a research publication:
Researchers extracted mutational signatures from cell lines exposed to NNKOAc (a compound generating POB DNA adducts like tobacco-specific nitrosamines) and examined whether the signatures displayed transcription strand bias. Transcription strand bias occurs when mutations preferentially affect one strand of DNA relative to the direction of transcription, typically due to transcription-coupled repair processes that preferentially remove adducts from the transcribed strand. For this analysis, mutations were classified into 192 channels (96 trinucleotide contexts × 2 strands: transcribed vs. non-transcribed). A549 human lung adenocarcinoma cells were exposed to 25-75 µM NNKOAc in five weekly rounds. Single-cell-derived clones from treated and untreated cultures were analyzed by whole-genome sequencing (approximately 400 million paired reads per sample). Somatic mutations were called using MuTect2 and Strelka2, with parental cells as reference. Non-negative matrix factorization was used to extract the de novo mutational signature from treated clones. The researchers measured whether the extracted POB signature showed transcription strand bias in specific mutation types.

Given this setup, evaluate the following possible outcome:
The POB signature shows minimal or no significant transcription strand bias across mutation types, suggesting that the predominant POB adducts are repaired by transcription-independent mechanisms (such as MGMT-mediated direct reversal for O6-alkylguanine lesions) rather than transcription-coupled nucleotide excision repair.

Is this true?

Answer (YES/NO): NO